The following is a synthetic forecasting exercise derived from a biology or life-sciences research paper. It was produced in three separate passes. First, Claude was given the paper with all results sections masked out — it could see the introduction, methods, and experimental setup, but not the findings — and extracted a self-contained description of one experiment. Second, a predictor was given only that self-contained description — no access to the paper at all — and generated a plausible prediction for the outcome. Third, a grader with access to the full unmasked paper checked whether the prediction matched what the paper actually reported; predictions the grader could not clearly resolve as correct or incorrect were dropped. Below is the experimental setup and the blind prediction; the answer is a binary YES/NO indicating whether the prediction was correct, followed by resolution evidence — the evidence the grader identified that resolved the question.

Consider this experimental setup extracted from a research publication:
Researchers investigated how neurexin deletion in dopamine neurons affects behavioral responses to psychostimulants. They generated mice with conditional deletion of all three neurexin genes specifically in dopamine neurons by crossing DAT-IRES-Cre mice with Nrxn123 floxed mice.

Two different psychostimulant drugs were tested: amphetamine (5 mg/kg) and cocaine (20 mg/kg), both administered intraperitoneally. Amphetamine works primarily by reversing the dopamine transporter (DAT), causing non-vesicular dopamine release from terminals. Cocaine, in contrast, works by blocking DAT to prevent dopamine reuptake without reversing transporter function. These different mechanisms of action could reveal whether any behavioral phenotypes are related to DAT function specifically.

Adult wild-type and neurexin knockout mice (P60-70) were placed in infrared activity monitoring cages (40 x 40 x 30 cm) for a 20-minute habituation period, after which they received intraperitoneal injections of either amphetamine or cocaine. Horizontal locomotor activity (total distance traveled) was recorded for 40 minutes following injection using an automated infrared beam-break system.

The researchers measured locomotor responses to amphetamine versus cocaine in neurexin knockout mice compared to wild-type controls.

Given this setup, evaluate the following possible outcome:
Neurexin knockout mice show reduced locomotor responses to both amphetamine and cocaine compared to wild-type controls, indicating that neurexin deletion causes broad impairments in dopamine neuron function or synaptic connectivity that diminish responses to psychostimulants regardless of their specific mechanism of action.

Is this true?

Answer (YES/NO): NO